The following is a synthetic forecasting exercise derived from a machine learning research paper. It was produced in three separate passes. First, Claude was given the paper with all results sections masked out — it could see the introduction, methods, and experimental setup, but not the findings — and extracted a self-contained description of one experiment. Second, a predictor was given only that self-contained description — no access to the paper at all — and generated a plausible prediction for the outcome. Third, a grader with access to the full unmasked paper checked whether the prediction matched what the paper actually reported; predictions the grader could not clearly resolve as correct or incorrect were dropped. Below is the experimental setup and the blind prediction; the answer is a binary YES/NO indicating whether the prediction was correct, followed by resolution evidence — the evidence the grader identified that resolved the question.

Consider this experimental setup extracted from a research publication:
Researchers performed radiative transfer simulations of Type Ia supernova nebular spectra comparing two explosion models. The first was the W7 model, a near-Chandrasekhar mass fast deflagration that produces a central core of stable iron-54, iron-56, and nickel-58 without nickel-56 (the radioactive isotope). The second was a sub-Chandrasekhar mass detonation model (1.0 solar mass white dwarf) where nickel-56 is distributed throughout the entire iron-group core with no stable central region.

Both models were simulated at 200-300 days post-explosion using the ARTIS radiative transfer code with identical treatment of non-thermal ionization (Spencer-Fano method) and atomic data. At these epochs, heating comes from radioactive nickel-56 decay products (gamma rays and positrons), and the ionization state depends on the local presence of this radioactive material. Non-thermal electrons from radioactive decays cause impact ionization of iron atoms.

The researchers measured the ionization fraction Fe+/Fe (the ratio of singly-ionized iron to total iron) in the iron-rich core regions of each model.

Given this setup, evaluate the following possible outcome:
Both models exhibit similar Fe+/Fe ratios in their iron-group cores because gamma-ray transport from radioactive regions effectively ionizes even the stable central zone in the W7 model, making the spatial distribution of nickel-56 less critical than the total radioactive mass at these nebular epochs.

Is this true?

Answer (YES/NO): NO